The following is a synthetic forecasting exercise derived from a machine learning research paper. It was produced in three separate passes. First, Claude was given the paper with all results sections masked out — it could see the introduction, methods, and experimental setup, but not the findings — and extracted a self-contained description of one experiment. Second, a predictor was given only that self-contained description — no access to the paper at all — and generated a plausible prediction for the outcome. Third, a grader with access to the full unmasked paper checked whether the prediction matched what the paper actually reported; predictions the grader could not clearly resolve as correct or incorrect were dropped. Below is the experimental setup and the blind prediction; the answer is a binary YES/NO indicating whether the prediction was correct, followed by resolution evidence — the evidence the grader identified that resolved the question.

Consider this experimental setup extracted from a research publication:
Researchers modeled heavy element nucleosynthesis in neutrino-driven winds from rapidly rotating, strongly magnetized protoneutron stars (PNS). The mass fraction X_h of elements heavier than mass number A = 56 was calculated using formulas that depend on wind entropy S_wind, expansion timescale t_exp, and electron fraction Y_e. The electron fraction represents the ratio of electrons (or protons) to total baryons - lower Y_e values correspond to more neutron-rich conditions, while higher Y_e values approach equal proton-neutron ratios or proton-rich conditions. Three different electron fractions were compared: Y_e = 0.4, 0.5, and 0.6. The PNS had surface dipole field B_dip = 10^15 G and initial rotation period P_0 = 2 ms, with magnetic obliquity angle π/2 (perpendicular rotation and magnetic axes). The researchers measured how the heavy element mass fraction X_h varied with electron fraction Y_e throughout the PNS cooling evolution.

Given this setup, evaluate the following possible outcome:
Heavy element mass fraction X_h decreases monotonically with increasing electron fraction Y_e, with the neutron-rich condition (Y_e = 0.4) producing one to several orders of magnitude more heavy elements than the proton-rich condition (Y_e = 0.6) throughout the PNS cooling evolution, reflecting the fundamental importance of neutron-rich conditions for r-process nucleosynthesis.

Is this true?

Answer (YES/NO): NO